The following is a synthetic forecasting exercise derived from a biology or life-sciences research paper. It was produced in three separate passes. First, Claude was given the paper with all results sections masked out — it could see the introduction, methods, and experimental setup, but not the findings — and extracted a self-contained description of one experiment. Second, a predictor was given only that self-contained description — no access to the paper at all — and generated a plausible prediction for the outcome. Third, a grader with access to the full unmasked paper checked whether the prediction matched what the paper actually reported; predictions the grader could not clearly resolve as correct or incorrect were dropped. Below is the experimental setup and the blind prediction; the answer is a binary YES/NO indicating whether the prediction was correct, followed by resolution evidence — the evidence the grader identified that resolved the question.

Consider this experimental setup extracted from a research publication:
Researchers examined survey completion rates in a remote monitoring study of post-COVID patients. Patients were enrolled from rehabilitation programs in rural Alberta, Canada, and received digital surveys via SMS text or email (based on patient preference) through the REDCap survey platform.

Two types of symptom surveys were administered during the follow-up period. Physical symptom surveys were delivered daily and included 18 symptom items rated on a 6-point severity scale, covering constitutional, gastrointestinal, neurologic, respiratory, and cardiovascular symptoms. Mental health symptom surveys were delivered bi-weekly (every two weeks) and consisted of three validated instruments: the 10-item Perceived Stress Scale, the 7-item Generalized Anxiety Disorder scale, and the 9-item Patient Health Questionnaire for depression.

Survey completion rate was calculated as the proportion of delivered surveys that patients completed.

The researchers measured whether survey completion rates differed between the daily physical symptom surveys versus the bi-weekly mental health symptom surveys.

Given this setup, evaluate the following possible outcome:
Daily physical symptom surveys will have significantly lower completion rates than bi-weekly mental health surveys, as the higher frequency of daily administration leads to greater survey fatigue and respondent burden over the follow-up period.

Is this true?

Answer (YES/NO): NO